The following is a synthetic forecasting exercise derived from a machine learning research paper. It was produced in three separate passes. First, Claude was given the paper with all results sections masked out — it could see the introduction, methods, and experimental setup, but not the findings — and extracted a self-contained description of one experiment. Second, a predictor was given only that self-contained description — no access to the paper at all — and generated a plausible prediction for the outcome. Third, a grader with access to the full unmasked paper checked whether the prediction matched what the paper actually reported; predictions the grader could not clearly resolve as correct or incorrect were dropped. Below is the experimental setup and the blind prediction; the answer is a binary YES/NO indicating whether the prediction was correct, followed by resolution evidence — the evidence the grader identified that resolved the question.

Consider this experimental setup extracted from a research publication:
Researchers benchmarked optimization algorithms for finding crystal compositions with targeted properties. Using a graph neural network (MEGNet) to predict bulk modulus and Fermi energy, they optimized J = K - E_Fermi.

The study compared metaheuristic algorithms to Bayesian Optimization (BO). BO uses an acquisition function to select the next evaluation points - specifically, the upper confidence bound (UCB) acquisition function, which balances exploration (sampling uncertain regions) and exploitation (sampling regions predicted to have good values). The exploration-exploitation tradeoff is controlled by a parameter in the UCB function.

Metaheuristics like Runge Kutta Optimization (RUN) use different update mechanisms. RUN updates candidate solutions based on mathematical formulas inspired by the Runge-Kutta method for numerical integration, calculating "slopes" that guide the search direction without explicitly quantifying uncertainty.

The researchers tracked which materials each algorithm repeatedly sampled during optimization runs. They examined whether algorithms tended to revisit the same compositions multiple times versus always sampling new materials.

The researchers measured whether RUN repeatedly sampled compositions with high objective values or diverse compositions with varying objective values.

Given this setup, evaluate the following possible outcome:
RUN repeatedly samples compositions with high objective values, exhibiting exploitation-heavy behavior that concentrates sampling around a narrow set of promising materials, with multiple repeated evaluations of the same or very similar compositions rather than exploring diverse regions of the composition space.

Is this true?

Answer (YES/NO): YES